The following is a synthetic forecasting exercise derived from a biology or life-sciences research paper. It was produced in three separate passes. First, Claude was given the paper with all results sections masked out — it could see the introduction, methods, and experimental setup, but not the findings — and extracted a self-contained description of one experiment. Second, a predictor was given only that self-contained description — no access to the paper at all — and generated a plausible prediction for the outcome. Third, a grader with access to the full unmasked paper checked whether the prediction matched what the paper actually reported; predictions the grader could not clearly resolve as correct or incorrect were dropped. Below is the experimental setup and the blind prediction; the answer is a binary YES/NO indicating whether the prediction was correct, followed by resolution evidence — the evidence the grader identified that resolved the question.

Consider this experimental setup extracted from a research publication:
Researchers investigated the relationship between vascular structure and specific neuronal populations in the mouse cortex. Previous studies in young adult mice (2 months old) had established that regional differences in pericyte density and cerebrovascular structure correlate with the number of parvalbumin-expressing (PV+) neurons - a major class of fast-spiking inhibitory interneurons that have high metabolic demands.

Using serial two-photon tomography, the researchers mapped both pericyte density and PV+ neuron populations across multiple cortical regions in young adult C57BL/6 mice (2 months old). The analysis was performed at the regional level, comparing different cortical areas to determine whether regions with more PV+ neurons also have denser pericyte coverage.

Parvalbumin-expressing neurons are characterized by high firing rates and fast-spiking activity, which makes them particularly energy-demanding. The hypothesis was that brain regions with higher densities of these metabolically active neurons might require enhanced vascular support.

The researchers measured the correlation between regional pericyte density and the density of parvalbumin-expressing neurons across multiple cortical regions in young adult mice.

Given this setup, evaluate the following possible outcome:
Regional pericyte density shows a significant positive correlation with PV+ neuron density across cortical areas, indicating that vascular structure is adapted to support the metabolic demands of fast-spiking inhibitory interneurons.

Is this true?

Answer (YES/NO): YES